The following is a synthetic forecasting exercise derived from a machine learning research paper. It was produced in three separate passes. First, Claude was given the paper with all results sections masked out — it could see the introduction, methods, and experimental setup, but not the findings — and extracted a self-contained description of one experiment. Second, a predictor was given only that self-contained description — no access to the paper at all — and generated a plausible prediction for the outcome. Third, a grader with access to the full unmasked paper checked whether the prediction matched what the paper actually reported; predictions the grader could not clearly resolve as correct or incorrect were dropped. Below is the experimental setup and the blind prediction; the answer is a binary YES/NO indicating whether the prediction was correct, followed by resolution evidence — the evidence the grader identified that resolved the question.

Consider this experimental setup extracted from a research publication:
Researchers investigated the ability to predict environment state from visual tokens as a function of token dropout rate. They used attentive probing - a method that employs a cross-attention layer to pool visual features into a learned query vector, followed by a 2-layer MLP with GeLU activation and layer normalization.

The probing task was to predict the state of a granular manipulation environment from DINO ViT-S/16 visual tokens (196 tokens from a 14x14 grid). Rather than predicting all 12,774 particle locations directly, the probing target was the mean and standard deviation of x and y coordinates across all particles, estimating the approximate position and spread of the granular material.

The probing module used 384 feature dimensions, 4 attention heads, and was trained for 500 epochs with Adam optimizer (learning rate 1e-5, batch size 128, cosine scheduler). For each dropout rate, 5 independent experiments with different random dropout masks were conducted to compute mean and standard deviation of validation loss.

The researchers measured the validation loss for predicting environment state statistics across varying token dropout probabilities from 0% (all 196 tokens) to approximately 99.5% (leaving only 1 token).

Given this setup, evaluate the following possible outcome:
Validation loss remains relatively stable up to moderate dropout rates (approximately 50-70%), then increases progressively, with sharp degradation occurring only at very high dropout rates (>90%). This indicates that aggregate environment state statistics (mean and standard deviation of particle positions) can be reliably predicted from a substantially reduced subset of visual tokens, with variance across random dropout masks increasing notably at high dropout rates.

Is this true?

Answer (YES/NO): NO